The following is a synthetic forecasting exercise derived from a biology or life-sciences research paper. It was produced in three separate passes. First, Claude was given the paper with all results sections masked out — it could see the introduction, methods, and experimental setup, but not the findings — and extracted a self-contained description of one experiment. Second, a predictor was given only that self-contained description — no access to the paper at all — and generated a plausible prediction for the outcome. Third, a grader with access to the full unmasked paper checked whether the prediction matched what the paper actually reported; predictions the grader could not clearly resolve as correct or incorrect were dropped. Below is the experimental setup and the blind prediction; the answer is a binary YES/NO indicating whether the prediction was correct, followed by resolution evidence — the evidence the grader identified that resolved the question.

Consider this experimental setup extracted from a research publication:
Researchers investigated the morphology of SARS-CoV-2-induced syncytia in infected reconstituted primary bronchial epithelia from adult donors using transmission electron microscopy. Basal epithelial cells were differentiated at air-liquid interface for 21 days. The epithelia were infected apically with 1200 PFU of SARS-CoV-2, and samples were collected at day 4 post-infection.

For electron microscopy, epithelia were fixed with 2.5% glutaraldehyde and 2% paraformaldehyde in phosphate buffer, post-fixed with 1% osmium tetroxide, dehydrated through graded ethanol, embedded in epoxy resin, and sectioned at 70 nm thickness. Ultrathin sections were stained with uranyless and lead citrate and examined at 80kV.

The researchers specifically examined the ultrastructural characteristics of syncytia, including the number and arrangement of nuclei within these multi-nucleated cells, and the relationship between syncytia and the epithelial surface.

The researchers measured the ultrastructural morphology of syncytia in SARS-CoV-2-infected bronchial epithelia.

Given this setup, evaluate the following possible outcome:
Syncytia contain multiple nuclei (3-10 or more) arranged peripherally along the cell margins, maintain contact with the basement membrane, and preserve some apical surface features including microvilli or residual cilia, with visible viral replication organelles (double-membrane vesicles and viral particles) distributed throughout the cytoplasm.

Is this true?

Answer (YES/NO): NO